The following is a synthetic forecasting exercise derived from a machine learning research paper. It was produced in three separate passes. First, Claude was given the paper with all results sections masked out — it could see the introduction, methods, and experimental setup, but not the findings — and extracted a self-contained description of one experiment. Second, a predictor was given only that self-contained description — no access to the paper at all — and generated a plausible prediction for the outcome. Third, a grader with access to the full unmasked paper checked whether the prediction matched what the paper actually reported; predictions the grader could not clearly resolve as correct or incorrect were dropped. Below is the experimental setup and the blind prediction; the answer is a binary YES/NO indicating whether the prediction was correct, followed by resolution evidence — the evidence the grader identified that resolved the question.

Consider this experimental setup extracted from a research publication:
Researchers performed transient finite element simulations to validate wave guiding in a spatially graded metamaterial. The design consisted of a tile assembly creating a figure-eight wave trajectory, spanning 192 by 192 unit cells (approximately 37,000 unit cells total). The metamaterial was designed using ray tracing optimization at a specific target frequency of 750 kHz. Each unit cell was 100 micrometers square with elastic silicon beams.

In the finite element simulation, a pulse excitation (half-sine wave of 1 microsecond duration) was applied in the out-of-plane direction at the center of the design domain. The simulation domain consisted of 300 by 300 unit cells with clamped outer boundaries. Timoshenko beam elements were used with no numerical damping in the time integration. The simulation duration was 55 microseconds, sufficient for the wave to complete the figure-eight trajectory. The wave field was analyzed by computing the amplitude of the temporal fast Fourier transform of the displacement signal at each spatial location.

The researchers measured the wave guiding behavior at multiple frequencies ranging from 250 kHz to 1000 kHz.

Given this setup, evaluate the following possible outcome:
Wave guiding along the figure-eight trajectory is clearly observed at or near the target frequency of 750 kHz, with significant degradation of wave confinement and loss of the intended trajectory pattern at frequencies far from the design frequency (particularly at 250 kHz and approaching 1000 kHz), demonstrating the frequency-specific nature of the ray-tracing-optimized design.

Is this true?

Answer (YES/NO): NO